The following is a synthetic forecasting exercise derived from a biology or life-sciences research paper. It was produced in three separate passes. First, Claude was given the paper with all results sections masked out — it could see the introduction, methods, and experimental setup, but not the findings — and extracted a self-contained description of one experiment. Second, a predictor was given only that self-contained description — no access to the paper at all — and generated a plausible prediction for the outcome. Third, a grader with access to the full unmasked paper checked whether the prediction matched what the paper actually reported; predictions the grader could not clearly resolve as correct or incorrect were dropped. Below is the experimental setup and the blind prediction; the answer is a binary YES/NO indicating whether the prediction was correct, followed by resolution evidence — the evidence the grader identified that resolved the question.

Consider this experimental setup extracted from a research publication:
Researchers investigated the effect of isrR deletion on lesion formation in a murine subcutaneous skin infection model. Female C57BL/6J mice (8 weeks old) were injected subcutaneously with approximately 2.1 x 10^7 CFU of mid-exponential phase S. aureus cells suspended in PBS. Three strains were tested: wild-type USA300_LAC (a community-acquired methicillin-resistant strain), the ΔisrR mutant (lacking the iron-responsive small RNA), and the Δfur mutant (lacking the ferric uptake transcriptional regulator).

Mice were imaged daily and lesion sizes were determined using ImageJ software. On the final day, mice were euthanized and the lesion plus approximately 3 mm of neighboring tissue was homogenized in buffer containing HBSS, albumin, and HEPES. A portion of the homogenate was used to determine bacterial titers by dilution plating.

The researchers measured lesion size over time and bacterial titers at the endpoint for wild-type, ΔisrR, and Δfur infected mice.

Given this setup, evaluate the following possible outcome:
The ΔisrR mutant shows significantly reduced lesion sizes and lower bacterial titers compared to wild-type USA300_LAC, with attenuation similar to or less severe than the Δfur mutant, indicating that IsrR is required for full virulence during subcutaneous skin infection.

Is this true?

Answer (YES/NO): NO